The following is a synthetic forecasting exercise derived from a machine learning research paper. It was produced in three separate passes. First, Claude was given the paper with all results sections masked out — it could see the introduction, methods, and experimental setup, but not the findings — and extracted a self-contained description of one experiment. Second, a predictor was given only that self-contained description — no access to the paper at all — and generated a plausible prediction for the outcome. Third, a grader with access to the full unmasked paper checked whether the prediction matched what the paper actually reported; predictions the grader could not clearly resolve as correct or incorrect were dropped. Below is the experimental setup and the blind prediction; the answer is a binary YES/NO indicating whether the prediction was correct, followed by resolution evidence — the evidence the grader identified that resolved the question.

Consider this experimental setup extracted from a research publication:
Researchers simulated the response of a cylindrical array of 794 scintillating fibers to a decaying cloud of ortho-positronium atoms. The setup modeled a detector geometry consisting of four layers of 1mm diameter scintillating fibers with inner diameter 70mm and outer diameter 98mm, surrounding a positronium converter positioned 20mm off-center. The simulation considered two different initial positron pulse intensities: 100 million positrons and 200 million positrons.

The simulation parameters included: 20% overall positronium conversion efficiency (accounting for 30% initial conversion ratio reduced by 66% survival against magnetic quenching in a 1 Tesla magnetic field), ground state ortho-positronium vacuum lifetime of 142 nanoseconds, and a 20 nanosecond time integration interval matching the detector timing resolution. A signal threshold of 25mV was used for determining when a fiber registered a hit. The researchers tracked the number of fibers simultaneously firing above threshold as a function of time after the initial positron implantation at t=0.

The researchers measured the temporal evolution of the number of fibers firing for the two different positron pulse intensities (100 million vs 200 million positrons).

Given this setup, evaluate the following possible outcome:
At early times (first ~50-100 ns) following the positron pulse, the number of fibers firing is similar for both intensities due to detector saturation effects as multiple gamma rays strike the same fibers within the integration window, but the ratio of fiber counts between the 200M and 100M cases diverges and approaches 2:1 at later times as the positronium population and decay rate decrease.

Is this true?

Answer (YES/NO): NO